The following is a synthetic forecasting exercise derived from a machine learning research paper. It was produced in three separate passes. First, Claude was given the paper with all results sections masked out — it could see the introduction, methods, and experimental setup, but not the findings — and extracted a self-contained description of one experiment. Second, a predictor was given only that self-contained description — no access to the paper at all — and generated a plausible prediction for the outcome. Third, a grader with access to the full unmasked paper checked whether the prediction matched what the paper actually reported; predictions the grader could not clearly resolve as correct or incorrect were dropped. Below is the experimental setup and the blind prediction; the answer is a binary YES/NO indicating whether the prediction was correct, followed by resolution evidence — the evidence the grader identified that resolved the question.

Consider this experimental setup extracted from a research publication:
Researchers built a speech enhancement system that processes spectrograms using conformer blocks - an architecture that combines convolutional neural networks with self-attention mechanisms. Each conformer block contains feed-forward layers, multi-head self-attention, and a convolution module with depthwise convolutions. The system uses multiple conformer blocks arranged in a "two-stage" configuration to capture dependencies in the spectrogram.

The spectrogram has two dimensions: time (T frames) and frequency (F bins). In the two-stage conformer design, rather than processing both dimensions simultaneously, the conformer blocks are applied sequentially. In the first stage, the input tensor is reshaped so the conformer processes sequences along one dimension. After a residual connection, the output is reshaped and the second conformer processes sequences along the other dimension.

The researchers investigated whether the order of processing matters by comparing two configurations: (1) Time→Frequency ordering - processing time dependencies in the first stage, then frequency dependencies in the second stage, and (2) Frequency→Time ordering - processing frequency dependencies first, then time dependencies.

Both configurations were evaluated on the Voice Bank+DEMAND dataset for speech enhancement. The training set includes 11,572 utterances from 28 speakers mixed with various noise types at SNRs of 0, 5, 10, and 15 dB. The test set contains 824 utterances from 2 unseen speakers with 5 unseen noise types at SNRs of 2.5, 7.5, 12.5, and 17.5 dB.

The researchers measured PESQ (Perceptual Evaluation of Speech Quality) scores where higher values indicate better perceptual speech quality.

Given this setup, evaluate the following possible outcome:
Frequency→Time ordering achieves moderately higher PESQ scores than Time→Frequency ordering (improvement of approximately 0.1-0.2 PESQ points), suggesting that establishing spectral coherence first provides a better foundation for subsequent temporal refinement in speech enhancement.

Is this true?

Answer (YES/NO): NO